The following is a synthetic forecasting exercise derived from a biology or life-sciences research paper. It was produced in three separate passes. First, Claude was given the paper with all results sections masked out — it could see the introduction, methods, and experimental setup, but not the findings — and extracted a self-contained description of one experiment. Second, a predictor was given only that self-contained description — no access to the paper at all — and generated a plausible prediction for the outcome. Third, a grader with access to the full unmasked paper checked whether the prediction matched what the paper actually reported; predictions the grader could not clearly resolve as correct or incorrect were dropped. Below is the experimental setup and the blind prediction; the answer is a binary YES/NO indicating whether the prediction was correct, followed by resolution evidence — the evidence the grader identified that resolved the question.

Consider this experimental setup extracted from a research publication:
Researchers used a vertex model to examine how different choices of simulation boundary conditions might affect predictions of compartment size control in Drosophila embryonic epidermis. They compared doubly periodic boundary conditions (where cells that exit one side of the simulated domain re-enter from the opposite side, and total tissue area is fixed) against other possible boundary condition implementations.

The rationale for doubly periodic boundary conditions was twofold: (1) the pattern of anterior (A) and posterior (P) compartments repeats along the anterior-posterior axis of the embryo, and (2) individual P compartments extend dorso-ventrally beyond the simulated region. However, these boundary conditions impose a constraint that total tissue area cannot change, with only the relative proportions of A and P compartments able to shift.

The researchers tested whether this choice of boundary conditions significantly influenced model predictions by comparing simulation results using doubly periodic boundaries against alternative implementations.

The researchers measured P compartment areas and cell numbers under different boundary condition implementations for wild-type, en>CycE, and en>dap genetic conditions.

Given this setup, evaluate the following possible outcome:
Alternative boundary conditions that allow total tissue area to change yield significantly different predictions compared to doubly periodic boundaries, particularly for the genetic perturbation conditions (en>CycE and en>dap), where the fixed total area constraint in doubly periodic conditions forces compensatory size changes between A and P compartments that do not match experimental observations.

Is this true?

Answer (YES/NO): NO